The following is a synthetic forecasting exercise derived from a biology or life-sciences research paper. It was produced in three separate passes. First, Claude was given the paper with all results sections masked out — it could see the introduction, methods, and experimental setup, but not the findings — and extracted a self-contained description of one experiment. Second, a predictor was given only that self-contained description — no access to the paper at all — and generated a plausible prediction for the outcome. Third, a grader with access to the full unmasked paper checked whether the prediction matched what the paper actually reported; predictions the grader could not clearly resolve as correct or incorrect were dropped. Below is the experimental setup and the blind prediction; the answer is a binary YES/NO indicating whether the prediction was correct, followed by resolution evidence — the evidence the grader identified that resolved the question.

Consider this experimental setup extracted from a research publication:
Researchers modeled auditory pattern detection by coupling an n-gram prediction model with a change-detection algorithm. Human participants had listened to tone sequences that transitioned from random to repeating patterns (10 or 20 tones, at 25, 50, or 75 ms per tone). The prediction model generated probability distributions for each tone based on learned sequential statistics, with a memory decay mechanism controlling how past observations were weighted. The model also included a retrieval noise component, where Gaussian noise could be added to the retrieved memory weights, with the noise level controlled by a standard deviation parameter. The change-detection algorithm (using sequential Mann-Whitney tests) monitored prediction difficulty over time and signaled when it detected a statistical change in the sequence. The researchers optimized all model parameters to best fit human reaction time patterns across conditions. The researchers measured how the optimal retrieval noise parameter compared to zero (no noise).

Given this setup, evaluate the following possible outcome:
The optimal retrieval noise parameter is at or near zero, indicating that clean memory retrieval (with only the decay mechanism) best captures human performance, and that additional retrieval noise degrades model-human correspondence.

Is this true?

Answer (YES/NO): NO